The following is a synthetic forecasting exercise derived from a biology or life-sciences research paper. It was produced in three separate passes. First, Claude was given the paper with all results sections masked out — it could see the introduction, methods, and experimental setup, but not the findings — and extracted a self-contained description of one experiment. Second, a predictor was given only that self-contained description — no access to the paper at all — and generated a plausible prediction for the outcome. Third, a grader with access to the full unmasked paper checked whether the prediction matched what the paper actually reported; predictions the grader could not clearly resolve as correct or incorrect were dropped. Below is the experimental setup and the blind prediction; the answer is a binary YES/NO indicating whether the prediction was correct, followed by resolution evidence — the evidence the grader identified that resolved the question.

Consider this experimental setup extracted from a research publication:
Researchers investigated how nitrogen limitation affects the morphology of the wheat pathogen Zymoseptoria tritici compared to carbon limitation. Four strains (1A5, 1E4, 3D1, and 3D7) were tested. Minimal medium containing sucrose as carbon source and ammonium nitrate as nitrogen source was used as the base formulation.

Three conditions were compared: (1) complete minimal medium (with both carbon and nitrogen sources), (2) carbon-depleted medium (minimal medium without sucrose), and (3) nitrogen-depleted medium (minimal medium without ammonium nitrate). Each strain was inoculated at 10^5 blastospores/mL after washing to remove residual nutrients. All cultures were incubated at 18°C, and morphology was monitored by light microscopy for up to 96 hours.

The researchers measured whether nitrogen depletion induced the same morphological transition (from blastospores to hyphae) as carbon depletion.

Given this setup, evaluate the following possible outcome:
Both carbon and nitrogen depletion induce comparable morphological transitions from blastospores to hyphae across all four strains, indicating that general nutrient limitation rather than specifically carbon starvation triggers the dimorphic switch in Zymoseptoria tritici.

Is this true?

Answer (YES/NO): YES